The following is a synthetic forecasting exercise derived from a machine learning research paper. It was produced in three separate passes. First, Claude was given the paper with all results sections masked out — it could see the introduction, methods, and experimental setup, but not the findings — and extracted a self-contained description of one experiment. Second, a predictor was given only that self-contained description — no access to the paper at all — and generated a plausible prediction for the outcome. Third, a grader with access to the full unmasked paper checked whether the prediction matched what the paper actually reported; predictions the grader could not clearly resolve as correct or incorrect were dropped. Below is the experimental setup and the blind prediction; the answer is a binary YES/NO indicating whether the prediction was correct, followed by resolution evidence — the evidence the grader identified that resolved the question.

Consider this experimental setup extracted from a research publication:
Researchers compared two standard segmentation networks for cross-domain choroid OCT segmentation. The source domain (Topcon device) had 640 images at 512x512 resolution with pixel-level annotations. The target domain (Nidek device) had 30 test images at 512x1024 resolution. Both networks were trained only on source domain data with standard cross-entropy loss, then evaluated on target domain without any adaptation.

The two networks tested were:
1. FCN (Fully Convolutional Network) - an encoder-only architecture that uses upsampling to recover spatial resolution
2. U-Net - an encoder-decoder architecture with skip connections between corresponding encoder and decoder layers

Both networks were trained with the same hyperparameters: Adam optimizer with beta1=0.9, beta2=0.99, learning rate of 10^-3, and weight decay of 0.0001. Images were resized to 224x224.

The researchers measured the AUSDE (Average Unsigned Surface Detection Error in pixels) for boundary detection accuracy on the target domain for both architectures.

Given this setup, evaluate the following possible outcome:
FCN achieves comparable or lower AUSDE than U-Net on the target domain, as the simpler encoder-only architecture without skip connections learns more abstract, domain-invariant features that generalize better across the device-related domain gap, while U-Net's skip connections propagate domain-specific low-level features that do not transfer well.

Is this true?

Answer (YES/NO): NO